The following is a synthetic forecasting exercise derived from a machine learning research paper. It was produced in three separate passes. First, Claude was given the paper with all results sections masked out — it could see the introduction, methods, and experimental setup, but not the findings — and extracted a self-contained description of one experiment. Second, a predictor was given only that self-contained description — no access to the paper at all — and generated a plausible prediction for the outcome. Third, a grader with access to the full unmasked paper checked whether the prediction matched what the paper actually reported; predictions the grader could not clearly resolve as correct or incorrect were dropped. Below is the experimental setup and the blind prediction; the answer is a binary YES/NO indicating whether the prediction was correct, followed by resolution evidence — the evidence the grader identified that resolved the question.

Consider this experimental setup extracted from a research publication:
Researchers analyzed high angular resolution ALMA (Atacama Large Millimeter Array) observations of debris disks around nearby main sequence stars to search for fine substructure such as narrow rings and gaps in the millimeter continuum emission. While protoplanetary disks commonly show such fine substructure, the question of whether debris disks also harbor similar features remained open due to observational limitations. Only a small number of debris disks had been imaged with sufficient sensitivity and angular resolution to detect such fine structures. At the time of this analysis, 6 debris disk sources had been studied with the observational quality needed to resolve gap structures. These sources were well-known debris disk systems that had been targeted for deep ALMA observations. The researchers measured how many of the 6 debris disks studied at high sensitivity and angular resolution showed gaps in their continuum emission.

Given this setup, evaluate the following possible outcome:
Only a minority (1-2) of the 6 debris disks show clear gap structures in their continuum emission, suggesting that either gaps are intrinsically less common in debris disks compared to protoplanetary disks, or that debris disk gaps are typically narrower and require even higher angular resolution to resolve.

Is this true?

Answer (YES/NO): NO